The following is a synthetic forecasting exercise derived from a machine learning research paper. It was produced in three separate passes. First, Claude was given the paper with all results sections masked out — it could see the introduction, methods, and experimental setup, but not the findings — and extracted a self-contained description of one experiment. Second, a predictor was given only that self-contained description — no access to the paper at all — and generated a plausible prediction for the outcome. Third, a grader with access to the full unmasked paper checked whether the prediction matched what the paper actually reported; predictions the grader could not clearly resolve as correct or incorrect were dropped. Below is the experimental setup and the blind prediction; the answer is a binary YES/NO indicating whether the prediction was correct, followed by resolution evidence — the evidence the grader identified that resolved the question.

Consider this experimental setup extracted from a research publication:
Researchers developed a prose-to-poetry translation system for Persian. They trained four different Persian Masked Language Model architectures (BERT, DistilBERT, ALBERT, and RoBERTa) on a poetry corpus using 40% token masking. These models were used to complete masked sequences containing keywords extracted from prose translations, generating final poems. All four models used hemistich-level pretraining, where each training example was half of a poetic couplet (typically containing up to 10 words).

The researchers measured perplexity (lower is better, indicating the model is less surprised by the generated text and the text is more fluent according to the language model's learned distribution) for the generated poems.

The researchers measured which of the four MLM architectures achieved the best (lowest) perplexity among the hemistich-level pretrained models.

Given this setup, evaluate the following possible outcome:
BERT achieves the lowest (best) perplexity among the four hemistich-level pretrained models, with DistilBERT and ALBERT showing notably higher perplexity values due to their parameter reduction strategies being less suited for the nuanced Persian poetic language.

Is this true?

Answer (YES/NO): NO